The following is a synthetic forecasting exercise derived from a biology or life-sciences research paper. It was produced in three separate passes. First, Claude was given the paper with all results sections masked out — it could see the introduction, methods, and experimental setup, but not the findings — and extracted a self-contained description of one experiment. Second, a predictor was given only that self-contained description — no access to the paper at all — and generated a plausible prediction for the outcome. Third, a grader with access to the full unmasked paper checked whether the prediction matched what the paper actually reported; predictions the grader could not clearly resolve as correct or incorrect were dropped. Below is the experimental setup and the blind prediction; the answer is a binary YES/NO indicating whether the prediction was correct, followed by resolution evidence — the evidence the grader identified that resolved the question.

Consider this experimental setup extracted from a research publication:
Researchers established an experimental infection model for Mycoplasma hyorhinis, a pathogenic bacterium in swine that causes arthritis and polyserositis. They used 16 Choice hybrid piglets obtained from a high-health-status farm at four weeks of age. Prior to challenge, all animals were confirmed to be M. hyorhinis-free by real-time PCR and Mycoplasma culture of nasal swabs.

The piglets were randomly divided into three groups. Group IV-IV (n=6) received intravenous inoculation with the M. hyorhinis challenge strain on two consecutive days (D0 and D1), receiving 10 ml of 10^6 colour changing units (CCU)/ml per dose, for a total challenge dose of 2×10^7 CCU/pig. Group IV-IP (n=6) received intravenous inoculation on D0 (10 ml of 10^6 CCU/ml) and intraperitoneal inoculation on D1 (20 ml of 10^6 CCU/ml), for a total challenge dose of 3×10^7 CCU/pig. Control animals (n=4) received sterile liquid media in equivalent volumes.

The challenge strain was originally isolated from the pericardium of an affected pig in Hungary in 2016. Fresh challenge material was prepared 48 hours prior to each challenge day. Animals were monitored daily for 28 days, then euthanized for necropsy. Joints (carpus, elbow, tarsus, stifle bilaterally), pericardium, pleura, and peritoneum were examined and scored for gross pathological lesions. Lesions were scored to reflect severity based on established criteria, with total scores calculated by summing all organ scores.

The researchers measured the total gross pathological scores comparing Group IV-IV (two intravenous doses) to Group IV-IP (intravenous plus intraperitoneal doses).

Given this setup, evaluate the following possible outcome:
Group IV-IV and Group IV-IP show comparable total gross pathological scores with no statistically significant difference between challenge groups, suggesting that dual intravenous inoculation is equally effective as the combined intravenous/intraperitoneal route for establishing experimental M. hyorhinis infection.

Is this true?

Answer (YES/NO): YES